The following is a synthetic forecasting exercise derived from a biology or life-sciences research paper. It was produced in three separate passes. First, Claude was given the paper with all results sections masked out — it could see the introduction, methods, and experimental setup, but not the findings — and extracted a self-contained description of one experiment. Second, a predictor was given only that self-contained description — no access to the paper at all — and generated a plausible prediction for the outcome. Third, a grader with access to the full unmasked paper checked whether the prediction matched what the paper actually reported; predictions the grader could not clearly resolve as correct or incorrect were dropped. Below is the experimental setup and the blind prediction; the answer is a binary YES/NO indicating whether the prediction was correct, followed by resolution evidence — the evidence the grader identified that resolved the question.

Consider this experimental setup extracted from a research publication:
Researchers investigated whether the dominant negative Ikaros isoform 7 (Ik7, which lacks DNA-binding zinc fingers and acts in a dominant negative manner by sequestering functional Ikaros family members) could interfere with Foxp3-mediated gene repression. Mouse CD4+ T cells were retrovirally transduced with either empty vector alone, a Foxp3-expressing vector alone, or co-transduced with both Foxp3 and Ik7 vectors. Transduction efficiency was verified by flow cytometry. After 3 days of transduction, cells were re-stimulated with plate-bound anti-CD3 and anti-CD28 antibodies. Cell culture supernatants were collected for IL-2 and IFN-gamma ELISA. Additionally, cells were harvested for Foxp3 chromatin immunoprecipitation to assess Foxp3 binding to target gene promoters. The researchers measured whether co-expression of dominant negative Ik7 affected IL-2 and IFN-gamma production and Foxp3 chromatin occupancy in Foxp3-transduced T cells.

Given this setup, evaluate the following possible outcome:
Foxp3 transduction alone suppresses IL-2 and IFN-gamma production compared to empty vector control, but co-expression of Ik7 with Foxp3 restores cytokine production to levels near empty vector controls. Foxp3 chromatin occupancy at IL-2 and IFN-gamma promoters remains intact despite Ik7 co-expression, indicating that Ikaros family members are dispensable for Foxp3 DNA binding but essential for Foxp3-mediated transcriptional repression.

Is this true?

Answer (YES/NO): NO